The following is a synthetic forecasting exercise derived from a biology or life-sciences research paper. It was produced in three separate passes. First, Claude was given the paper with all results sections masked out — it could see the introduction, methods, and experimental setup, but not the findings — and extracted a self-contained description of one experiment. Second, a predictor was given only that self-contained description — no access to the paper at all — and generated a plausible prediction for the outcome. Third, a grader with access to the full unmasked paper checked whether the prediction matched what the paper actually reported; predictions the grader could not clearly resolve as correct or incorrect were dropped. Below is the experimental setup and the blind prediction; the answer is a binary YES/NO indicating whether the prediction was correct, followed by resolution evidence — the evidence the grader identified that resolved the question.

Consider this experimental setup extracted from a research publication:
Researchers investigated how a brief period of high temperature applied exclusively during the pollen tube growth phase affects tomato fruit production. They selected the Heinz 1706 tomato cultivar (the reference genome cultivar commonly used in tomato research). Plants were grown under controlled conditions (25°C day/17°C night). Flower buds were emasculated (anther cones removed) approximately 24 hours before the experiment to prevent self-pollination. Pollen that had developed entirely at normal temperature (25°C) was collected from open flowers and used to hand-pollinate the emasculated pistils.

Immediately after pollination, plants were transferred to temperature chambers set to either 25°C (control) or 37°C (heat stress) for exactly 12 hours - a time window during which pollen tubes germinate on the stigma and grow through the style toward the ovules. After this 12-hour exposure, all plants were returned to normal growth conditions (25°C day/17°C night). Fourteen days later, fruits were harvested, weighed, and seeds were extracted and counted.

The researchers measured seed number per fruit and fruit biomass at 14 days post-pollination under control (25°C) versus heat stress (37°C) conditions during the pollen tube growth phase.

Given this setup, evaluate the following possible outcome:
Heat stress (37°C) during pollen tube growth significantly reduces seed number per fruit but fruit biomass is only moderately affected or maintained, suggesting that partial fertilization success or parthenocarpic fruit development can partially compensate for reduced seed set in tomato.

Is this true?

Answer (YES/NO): NO